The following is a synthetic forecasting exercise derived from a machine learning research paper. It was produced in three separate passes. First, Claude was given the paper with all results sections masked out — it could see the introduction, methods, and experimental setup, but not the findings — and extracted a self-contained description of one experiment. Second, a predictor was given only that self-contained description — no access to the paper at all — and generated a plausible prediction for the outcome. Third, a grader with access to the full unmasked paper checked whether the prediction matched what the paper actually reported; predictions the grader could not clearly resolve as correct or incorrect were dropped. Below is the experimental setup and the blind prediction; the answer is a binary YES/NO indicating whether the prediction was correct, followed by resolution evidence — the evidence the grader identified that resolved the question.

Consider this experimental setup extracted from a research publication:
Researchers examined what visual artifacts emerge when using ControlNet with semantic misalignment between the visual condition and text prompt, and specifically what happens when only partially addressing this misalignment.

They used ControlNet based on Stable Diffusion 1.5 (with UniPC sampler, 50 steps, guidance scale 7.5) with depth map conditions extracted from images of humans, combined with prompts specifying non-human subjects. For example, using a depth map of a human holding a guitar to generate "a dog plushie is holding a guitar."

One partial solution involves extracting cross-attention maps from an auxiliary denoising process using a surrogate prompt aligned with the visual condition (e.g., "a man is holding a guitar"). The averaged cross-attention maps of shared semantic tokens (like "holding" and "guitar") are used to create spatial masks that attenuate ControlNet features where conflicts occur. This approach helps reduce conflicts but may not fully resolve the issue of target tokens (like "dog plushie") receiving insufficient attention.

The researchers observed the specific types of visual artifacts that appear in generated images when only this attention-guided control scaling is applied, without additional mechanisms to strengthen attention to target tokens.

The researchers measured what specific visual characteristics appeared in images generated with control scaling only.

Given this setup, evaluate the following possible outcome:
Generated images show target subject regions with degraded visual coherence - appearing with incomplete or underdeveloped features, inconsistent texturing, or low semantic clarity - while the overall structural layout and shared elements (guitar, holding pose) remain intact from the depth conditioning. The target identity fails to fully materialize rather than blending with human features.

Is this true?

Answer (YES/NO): NO